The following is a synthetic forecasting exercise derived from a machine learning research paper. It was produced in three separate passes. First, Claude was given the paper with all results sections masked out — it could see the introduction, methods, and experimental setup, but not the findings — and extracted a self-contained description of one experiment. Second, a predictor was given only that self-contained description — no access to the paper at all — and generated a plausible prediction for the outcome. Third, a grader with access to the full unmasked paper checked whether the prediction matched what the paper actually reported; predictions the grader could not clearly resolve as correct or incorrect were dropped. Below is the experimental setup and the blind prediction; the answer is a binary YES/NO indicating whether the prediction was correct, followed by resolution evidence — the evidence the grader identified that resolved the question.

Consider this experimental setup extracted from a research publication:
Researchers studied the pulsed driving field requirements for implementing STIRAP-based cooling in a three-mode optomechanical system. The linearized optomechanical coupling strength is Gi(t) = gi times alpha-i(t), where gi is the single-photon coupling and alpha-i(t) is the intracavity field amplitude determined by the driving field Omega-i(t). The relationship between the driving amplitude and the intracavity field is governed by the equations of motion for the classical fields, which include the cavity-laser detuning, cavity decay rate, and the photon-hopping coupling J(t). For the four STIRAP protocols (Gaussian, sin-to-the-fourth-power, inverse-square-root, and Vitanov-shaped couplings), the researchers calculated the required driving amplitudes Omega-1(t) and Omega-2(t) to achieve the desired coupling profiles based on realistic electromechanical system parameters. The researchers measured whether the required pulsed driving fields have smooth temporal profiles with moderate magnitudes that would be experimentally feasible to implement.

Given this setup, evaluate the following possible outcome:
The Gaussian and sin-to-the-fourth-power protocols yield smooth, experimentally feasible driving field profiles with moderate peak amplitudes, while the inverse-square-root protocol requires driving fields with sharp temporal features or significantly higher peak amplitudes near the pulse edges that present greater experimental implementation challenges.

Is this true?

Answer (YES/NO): NO